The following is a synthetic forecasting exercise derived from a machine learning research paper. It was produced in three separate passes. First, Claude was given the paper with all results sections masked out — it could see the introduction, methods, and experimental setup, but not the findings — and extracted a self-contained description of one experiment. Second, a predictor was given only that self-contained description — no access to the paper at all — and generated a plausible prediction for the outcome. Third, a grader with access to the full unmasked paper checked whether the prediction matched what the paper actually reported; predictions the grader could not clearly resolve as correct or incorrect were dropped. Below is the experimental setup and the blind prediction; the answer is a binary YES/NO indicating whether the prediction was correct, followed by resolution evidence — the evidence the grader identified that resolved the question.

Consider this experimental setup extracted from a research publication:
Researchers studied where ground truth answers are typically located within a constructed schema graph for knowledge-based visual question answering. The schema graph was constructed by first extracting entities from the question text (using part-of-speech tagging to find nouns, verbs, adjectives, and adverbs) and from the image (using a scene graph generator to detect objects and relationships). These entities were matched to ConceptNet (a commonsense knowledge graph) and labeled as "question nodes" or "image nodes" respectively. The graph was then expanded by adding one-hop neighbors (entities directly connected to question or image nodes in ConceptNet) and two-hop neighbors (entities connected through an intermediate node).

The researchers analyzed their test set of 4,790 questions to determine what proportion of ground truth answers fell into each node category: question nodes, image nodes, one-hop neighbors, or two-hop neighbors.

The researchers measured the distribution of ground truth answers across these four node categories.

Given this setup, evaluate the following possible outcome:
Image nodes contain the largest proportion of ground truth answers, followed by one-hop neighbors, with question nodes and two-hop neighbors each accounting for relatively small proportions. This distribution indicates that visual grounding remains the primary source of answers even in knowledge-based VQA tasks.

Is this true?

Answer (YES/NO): NO